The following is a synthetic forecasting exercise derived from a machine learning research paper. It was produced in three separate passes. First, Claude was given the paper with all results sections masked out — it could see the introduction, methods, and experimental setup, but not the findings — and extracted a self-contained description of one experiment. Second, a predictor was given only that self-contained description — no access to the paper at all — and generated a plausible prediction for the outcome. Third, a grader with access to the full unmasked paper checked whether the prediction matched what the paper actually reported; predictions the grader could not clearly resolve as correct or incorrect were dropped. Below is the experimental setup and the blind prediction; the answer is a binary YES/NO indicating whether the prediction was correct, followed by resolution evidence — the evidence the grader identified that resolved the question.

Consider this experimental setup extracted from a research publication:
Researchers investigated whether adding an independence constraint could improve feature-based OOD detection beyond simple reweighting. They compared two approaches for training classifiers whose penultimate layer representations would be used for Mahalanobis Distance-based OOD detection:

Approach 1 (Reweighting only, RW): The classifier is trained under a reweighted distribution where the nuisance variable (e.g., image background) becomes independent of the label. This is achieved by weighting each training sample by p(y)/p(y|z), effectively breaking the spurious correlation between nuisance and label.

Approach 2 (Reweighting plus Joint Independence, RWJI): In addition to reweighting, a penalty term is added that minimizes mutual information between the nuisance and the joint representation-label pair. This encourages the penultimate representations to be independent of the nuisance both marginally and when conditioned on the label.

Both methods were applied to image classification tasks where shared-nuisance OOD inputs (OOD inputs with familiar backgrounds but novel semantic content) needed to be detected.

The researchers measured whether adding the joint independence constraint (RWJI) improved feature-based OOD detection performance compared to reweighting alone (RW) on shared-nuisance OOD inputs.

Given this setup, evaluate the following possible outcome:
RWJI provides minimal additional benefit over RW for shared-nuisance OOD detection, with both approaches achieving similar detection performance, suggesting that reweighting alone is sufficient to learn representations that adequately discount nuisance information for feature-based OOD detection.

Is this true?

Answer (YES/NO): NO